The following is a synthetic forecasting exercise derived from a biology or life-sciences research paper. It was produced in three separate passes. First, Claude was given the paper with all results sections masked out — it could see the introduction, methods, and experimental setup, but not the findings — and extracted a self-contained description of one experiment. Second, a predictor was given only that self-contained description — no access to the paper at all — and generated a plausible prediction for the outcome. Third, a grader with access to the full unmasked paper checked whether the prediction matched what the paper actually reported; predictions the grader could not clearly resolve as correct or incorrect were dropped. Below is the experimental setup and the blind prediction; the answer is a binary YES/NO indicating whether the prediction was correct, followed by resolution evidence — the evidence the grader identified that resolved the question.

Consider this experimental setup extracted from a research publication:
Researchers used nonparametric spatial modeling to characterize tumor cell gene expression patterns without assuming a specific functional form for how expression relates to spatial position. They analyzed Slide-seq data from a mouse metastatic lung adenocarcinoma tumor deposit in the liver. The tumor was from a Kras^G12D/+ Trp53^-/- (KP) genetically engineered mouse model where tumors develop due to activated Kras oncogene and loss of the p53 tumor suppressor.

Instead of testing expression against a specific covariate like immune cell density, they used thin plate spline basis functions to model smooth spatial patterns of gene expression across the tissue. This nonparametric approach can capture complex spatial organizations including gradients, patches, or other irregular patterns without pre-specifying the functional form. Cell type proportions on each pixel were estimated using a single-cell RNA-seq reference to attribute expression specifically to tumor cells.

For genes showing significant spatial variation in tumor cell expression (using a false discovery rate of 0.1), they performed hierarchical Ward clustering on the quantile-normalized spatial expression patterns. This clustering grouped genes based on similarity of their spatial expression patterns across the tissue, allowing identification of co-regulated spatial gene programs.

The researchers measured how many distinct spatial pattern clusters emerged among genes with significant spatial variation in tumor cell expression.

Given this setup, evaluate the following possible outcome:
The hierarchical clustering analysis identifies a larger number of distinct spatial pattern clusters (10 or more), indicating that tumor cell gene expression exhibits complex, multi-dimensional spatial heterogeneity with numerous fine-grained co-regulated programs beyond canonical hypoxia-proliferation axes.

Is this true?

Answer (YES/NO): NO